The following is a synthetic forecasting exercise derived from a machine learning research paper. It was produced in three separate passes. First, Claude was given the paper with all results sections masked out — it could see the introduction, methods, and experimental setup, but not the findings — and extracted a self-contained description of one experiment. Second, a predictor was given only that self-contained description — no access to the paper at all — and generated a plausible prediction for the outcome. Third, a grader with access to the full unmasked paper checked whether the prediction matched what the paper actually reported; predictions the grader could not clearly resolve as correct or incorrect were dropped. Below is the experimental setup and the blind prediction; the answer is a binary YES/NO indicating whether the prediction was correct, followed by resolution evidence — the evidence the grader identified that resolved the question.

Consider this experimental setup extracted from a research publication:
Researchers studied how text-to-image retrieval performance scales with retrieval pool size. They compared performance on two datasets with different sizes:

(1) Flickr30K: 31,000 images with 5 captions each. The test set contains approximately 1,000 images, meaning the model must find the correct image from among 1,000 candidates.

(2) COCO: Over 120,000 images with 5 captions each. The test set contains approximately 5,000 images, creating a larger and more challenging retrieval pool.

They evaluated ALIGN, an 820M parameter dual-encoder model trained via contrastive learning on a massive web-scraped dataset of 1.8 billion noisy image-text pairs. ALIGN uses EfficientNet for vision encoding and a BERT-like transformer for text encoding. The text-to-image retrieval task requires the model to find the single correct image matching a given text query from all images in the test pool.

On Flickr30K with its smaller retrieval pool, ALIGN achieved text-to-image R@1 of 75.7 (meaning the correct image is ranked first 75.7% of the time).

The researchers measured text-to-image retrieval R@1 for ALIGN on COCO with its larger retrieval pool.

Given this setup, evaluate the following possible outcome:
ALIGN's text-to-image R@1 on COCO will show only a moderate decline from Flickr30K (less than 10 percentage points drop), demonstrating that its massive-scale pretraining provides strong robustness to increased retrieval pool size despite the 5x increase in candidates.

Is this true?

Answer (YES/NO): NO